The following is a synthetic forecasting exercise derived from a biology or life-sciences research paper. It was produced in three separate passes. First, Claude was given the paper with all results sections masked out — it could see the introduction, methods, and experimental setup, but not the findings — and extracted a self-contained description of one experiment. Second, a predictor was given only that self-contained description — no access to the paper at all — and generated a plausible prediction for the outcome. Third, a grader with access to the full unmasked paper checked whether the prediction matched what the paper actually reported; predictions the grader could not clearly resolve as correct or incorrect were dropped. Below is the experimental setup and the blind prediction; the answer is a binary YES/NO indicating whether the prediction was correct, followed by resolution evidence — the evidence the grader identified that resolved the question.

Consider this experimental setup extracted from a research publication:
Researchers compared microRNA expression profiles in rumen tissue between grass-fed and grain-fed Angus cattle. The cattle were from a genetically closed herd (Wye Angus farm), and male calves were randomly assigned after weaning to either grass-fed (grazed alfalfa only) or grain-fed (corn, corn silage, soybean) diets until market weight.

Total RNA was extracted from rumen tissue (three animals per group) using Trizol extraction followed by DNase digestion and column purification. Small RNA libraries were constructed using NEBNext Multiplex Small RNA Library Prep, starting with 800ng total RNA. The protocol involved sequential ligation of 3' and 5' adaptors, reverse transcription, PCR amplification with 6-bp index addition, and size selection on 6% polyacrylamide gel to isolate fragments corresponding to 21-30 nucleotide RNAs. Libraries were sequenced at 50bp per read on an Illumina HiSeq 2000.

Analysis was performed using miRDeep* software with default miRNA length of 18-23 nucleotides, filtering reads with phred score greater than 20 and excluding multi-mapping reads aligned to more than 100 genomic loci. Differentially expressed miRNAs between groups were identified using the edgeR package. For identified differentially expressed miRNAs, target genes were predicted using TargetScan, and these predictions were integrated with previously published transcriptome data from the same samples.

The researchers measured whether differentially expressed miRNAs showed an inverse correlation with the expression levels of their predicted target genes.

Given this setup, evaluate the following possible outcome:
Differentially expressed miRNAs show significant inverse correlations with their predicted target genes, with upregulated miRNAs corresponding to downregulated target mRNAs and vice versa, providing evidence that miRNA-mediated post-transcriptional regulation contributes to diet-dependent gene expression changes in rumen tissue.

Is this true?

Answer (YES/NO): NO